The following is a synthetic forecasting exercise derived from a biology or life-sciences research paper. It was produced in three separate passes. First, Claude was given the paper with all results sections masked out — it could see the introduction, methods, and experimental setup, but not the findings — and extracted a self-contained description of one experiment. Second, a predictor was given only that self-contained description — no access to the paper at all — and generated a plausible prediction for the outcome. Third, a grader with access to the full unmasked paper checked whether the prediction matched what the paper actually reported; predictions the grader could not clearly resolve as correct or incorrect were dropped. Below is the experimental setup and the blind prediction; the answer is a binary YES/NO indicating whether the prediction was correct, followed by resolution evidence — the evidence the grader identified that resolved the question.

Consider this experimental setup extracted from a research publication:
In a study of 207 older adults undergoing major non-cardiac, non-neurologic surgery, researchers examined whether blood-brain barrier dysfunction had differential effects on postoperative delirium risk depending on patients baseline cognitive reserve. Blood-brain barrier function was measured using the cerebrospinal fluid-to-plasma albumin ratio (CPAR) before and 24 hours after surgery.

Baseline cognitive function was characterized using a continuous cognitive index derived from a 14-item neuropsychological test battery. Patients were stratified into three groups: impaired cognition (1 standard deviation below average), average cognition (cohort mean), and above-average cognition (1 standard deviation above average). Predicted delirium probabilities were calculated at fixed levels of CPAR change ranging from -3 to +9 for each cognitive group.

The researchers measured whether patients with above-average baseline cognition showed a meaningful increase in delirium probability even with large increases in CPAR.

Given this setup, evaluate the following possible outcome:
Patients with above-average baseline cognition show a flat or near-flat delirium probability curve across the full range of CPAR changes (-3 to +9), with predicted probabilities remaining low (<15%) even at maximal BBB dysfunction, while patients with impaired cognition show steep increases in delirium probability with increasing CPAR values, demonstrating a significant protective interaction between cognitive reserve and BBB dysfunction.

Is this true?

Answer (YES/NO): NO